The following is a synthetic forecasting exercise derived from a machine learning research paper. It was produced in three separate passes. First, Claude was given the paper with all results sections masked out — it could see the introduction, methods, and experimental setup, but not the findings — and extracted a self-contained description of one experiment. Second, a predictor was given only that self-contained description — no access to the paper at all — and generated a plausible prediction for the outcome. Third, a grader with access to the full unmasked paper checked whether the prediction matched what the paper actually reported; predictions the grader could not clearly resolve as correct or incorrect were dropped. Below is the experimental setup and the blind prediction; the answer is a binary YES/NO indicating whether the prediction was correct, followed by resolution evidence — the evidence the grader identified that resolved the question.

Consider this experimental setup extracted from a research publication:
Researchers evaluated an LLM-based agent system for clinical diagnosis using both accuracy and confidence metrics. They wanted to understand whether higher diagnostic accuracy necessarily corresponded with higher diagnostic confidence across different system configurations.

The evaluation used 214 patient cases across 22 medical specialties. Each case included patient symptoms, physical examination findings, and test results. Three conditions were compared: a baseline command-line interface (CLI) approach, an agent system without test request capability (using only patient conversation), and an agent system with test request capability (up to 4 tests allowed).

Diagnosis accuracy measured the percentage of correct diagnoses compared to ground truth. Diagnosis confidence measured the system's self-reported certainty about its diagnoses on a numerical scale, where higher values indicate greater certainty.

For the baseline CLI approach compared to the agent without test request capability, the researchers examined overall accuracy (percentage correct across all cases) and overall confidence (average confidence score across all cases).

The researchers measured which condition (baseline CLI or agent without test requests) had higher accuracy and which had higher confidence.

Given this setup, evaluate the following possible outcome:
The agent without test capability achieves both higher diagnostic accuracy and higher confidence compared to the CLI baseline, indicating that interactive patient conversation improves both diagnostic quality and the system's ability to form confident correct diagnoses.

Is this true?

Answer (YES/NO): NO